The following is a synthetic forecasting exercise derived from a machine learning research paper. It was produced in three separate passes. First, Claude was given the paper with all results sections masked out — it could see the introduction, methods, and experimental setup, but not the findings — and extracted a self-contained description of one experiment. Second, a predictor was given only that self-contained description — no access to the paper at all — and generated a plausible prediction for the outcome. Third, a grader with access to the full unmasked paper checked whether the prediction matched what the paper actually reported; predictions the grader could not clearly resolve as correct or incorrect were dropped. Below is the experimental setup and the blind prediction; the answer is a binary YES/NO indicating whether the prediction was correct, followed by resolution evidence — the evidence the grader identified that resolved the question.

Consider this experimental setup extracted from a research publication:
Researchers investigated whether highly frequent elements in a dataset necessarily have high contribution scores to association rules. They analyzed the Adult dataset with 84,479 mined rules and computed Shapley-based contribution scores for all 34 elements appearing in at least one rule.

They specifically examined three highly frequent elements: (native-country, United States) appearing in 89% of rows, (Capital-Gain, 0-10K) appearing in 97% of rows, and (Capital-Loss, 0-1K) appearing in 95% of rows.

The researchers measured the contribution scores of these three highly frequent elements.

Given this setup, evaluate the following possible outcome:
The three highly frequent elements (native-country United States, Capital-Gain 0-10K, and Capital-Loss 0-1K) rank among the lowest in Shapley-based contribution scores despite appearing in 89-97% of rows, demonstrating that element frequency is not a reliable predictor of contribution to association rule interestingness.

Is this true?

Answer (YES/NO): YES